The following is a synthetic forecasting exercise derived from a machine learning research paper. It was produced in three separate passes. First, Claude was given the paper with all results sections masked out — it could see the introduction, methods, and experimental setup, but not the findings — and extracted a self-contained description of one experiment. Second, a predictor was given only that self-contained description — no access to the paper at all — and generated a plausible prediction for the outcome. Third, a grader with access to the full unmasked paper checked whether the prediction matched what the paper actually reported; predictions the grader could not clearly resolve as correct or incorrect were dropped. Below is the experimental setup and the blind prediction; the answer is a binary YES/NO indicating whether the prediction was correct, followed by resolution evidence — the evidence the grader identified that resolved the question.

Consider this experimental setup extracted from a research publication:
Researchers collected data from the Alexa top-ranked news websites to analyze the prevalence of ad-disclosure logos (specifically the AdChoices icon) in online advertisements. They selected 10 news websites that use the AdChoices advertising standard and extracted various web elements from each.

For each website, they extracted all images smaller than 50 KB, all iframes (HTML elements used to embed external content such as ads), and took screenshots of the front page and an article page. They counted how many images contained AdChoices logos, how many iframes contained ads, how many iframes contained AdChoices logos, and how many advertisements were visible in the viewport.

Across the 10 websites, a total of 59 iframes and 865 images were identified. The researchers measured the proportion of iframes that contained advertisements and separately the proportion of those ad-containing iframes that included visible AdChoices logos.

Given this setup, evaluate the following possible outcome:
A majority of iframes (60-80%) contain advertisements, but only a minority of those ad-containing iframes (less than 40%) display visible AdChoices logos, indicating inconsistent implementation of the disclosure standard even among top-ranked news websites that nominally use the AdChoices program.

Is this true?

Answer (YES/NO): NO